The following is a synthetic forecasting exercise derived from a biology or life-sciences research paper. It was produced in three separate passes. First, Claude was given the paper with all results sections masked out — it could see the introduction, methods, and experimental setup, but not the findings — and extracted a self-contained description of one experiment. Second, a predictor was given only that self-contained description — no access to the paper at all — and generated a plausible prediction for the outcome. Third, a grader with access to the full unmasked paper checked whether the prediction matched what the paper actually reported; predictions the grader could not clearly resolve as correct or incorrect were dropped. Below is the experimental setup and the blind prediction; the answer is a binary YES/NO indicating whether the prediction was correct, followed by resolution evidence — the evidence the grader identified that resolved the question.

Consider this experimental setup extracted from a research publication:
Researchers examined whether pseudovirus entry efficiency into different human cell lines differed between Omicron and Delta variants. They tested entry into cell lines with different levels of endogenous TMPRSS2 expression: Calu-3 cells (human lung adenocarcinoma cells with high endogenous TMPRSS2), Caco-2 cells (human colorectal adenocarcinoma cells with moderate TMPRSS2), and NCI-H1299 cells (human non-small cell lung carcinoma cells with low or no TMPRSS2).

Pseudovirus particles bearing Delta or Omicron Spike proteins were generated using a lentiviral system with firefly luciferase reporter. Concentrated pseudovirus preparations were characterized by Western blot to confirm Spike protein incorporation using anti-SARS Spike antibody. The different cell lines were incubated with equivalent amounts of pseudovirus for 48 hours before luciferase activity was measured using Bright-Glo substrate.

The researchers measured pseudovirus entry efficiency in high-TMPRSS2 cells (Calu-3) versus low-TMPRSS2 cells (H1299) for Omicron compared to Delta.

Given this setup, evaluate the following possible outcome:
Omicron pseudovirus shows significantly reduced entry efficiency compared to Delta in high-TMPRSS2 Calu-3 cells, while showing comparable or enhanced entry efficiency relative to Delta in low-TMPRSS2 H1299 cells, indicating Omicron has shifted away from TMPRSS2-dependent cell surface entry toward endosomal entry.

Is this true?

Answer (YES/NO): YES